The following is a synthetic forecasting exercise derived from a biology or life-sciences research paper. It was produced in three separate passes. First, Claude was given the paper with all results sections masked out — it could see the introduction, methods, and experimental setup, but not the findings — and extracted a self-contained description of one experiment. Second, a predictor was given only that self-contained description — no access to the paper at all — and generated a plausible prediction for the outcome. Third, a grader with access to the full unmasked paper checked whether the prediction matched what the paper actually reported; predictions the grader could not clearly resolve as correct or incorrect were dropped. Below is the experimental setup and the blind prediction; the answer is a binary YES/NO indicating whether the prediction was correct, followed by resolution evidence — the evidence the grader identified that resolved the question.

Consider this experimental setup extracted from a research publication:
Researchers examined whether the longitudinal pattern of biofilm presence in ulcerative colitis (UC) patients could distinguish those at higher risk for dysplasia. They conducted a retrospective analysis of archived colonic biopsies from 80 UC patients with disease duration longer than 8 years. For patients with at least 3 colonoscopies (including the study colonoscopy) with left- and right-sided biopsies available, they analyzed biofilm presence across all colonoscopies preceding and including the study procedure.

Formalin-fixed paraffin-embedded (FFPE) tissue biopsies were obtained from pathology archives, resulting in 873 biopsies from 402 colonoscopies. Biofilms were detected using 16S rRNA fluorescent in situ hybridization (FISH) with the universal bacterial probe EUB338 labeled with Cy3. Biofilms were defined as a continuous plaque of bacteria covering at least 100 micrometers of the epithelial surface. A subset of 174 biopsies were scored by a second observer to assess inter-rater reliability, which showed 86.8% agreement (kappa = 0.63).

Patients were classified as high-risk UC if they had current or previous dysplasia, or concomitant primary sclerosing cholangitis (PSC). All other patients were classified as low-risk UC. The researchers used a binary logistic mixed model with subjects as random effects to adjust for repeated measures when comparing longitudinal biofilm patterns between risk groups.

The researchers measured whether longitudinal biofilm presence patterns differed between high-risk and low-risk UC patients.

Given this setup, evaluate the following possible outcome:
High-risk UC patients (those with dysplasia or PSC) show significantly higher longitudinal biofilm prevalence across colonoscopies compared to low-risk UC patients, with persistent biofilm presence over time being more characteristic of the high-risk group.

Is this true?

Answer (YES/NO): NO